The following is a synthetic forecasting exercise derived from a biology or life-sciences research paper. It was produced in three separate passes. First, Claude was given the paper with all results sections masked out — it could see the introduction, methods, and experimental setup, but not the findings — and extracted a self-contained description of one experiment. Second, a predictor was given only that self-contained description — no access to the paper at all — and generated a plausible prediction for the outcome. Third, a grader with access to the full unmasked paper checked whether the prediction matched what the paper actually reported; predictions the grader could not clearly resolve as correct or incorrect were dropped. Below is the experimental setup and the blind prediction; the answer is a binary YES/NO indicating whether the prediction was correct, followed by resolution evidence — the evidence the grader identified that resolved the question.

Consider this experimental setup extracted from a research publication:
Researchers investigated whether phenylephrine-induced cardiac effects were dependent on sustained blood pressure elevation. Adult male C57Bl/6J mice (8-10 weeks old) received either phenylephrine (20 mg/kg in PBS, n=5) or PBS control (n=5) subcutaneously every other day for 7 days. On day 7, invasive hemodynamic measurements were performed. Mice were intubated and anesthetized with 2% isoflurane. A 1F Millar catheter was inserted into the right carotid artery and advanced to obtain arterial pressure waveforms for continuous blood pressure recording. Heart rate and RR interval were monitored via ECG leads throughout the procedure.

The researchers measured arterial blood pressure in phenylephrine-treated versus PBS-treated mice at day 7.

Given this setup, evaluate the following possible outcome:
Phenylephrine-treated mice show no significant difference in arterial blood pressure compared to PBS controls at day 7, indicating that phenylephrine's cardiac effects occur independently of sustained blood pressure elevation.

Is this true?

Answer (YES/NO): YES